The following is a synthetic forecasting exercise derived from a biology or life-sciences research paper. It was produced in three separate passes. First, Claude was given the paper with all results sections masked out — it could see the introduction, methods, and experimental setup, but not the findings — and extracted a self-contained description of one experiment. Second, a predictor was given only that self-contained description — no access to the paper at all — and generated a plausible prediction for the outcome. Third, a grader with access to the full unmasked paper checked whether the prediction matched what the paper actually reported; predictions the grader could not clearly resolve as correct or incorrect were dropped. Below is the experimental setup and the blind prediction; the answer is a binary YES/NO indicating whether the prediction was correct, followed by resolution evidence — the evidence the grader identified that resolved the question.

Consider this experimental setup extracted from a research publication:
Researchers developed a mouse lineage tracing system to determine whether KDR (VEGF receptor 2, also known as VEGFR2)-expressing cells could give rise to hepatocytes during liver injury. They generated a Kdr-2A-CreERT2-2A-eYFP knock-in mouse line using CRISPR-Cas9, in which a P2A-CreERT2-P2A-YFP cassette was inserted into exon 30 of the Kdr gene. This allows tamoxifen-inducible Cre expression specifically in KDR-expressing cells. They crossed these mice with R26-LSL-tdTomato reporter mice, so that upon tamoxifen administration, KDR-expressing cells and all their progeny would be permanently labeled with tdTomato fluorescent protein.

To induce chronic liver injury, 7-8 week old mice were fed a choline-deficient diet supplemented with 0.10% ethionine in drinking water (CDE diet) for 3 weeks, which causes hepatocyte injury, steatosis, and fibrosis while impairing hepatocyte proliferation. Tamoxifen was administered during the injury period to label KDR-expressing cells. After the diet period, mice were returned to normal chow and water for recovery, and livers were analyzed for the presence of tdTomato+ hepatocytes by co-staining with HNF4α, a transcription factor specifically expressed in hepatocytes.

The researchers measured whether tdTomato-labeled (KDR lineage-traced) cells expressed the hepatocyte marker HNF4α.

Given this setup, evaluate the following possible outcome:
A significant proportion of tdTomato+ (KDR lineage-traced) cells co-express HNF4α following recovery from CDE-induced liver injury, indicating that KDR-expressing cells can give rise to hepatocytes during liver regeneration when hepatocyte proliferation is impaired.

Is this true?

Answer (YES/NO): YES